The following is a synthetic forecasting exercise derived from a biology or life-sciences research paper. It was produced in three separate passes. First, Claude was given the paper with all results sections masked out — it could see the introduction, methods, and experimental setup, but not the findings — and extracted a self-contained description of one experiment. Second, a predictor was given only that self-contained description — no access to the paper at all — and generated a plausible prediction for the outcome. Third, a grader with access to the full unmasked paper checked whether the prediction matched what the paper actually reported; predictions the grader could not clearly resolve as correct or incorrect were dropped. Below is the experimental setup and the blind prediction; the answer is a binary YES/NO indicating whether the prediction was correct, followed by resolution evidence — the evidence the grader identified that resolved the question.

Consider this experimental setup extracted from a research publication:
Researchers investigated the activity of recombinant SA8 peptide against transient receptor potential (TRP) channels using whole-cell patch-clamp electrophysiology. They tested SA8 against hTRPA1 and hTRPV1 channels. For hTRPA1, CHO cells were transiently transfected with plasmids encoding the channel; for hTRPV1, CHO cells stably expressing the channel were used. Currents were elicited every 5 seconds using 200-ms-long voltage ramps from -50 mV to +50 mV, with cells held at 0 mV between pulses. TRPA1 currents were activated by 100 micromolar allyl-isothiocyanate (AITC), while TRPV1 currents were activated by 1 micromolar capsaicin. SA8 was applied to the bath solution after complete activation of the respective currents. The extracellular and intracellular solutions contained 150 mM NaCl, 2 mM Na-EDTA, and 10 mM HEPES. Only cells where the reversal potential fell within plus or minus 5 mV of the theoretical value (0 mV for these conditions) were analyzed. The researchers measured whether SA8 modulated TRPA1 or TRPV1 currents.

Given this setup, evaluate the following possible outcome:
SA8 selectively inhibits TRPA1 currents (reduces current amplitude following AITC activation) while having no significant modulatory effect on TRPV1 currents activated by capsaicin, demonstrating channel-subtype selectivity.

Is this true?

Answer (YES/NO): NO